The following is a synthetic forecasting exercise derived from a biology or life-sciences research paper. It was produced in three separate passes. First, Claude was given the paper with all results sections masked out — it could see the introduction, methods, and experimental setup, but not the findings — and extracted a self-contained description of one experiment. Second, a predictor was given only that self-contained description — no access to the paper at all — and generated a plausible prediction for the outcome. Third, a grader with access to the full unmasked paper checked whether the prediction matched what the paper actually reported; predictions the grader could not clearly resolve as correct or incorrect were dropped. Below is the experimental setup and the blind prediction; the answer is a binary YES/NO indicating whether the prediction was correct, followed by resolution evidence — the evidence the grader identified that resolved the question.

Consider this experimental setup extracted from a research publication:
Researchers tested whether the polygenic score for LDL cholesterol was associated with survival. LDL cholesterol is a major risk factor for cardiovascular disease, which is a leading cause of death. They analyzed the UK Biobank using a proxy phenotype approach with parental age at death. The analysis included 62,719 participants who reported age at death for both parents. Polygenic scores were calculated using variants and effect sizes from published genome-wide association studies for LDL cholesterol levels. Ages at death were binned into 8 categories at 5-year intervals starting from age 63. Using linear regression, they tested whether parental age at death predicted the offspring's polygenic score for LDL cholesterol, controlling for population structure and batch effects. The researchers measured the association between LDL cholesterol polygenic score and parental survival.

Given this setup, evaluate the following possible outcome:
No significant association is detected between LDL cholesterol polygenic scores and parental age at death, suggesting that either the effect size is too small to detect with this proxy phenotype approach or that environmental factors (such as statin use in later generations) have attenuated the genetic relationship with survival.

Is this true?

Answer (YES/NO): NO